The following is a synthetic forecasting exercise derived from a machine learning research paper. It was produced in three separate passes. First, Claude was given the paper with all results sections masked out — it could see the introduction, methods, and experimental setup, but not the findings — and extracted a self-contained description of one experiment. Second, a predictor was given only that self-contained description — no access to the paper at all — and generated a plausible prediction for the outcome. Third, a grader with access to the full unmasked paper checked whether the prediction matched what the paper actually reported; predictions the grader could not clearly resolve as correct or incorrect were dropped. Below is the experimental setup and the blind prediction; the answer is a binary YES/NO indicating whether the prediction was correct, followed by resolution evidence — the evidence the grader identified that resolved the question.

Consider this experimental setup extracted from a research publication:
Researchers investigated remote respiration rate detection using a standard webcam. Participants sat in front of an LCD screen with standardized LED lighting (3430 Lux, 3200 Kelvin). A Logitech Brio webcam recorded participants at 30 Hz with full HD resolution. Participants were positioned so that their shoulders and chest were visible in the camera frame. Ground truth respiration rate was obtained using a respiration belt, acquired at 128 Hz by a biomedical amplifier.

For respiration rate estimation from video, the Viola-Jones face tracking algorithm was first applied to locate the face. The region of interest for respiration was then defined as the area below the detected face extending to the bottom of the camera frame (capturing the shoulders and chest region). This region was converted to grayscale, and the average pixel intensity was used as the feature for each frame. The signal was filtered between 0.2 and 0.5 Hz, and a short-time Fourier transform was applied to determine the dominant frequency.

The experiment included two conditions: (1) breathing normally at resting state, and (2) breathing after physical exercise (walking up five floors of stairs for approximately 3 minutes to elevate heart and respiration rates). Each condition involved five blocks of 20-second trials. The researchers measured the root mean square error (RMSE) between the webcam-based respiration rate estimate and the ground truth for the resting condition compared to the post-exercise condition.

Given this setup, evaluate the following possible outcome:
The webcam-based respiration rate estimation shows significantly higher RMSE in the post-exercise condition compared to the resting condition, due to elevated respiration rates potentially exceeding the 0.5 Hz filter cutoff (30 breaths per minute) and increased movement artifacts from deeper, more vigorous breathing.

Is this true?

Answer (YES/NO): NO